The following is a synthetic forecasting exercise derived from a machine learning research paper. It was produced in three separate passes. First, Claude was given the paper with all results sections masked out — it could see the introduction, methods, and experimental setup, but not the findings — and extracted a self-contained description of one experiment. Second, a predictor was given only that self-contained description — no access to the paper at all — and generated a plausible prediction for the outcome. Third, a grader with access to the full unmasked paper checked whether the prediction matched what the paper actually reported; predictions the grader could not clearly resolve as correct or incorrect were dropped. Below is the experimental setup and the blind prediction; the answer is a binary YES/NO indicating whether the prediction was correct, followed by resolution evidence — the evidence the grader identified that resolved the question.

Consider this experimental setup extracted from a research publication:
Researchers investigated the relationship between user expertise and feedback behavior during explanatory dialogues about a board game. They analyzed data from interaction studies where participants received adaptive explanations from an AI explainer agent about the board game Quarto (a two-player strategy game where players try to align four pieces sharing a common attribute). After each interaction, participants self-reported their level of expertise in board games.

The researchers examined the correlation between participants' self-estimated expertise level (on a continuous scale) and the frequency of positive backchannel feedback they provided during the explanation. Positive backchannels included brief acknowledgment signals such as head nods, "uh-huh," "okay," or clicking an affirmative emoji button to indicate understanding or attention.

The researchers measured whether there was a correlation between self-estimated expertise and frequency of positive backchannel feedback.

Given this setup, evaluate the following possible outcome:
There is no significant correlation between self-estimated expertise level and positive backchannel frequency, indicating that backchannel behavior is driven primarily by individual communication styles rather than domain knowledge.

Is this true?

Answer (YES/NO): NO